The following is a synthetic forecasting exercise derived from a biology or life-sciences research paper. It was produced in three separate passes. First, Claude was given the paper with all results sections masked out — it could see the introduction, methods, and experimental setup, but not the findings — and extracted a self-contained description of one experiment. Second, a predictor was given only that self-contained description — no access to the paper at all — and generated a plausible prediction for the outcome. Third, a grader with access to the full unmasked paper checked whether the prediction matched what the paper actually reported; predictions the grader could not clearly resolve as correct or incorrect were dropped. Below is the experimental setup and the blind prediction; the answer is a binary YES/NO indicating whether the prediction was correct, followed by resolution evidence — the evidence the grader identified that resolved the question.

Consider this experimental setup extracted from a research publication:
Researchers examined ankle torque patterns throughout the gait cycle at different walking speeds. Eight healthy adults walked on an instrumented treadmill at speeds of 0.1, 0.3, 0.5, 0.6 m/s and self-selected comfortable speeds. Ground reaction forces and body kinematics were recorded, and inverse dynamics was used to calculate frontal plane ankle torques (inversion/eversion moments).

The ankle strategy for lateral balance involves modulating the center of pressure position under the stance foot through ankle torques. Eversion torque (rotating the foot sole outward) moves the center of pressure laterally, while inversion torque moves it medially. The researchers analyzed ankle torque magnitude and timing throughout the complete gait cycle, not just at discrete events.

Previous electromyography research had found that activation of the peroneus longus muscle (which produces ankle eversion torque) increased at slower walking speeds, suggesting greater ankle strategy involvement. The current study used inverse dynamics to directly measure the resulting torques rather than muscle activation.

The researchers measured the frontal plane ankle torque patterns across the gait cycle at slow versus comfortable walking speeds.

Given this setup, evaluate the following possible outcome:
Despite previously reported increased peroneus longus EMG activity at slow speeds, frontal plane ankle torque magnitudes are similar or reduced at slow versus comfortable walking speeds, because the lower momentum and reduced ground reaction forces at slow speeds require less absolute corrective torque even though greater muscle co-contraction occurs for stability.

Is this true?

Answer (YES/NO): NO